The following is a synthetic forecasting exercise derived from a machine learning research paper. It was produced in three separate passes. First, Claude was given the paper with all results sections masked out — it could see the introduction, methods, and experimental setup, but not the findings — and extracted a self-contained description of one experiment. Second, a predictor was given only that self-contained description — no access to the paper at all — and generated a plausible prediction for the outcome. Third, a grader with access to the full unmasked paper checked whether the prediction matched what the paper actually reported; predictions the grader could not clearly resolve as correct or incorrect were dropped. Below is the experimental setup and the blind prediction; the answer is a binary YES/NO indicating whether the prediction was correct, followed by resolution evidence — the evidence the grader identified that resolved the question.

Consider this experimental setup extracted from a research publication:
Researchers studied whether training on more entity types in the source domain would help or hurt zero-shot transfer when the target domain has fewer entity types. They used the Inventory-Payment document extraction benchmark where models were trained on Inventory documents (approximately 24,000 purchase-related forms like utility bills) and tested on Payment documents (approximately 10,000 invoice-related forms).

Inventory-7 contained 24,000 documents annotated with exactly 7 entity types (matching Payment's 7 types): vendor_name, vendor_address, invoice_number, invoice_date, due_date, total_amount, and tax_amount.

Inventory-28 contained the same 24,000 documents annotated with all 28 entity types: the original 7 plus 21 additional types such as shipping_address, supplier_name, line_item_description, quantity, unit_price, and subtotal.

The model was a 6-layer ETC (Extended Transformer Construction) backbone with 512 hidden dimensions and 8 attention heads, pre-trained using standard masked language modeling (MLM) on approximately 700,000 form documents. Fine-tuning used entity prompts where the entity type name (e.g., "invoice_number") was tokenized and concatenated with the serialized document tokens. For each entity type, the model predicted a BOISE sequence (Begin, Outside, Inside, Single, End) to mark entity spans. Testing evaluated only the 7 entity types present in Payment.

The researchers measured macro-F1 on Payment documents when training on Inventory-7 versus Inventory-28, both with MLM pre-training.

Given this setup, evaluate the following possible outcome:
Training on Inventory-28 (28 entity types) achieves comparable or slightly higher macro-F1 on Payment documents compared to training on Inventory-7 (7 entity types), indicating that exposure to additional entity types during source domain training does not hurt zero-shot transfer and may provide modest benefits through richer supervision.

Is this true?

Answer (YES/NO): YES